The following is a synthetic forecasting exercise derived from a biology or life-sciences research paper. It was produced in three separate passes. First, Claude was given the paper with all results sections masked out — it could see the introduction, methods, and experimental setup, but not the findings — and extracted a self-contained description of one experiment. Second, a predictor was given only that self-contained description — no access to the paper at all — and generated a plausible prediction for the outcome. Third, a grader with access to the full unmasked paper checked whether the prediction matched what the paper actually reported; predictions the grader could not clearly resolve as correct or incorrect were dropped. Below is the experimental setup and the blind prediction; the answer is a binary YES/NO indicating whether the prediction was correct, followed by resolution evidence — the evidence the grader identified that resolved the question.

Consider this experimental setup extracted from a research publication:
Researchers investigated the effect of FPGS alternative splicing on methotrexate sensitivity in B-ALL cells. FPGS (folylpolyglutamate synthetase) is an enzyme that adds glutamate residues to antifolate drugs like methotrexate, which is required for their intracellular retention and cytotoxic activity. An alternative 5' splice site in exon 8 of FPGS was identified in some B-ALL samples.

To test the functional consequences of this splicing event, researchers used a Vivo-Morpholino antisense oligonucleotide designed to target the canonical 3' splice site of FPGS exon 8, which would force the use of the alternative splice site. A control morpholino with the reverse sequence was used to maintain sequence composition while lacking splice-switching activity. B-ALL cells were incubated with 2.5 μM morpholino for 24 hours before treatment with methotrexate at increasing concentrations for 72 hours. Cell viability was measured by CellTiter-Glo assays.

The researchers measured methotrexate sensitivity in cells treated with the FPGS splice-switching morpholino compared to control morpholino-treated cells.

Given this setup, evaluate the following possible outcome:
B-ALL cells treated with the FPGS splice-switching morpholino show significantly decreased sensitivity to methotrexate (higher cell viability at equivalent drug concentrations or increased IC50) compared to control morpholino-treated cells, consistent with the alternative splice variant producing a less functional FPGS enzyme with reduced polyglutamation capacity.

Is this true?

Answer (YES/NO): YES